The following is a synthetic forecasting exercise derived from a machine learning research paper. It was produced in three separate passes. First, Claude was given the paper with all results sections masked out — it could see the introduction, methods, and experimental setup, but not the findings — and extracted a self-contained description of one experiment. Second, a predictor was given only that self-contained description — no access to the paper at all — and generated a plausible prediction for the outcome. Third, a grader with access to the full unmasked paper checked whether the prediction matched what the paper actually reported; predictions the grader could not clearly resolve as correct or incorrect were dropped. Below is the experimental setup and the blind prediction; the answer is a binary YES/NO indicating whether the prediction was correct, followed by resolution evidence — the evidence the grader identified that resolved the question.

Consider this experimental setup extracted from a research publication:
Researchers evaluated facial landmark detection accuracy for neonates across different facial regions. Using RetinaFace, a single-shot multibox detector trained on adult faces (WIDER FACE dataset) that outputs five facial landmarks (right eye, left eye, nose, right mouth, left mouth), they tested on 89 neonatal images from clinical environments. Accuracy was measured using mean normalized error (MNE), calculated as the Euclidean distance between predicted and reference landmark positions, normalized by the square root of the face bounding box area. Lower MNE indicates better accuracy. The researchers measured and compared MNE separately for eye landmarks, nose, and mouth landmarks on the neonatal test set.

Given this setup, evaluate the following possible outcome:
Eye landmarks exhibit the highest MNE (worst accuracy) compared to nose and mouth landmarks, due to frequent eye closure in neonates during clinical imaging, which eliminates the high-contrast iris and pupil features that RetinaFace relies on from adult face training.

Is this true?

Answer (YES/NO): YES